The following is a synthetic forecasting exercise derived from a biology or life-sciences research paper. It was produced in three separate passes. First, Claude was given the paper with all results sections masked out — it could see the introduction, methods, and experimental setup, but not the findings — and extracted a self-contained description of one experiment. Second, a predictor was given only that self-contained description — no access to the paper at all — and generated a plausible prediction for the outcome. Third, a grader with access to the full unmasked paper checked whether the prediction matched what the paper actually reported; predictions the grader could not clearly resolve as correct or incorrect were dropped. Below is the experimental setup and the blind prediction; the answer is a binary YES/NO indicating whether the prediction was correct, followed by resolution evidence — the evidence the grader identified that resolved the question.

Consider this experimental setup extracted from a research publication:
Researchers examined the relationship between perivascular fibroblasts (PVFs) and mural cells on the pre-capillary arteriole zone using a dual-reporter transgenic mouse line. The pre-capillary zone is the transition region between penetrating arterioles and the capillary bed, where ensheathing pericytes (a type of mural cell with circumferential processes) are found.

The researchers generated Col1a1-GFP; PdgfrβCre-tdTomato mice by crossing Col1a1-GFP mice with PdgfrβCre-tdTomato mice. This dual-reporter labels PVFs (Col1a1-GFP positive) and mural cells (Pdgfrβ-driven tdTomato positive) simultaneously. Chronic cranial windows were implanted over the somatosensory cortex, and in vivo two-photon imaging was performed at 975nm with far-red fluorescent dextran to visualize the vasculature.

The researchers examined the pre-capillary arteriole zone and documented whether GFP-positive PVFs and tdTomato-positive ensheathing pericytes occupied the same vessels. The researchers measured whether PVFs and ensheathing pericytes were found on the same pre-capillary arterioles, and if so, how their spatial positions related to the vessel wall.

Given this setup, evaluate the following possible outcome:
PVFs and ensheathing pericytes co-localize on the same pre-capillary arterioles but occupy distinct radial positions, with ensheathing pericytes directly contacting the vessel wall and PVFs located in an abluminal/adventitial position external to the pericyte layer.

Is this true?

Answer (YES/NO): YES